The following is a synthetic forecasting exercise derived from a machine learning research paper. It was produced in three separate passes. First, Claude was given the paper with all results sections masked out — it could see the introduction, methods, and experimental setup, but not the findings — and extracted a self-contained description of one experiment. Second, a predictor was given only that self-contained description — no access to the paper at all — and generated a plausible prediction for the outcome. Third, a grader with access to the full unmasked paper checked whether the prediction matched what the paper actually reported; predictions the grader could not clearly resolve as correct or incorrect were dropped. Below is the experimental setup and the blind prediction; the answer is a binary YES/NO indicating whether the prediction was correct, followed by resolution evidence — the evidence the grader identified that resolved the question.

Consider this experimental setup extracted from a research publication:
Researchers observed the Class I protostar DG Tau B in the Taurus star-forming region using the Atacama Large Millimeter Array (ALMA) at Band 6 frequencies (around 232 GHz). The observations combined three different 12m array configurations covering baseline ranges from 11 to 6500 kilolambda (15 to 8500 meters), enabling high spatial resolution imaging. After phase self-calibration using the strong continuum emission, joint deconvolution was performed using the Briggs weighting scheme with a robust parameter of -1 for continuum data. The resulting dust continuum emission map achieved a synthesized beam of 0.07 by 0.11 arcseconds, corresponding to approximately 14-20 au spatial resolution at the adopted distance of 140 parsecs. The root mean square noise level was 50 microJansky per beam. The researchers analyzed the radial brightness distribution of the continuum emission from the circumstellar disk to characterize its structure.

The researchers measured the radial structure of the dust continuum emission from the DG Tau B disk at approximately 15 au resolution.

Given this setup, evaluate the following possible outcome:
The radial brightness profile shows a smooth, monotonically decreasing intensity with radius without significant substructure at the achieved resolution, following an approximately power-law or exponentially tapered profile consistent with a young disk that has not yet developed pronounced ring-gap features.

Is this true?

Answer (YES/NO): NO